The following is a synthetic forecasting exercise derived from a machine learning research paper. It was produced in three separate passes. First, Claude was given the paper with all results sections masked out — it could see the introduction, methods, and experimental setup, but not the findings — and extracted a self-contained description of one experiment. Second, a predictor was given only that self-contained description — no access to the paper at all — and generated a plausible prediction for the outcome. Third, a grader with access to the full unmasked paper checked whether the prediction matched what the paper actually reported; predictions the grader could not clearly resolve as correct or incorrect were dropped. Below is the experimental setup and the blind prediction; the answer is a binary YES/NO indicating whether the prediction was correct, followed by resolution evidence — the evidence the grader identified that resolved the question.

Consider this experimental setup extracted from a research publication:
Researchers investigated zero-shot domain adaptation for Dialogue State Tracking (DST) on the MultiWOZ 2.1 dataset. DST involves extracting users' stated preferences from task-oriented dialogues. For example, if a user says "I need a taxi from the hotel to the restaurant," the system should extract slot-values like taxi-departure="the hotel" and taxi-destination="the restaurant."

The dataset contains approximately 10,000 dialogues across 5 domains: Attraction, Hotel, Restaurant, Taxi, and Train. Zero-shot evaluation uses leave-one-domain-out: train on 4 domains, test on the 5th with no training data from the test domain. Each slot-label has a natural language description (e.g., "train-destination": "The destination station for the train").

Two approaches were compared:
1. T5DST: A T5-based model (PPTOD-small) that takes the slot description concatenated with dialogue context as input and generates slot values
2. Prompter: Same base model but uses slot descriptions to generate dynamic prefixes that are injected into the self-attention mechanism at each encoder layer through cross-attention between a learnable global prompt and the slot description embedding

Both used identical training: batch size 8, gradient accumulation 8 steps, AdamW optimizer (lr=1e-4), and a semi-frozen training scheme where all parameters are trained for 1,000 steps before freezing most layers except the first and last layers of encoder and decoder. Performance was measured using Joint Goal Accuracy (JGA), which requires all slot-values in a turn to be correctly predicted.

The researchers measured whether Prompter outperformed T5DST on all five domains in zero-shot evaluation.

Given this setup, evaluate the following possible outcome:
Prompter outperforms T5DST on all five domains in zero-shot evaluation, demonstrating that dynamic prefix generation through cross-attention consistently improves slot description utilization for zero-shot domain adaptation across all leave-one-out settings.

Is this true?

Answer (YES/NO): NO